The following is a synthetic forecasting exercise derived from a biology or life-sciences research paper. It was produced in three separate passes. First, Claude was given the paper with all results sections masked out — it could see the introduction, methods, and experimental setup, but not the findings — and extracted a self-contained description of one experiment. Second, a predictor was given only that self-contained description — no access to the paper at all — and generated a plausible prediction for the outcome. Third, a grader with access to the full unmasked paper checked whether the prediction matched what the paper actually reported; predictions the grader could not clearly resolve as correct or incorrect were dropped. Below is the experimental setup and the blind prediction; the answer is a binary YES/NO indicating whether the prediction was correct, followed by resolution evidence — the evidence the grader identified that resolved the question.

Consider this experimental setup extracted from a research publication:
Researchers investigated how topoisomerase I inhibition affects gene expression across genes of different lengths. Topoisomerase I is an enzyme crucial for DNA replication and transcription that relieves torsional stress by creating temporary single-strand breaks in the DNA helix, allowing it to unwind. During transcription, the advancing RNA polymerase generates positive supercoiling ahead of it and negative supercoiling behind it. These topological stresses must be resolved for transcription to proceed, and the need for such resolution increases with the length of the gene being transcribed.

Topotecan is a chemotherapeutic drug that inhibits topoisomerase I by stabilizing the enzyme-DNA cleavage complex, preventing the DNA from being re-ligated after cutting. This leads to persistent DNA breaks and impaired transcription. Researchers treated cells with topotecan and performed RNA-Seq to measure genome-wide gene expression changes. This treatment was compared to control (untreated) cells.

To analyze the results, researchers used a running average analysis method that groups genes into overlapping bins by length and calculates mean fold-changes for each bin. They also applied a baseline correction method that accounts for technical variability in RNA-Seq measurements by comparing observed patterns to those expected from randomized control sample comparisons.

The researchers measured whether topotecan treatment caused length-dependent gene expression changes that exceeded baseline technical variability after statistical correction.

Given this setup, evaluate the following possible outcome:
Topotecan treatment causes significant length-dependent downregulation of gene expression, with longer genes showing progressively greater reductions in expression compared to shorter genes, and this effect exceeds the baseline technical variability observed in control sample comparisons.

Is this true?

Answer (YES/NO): YES